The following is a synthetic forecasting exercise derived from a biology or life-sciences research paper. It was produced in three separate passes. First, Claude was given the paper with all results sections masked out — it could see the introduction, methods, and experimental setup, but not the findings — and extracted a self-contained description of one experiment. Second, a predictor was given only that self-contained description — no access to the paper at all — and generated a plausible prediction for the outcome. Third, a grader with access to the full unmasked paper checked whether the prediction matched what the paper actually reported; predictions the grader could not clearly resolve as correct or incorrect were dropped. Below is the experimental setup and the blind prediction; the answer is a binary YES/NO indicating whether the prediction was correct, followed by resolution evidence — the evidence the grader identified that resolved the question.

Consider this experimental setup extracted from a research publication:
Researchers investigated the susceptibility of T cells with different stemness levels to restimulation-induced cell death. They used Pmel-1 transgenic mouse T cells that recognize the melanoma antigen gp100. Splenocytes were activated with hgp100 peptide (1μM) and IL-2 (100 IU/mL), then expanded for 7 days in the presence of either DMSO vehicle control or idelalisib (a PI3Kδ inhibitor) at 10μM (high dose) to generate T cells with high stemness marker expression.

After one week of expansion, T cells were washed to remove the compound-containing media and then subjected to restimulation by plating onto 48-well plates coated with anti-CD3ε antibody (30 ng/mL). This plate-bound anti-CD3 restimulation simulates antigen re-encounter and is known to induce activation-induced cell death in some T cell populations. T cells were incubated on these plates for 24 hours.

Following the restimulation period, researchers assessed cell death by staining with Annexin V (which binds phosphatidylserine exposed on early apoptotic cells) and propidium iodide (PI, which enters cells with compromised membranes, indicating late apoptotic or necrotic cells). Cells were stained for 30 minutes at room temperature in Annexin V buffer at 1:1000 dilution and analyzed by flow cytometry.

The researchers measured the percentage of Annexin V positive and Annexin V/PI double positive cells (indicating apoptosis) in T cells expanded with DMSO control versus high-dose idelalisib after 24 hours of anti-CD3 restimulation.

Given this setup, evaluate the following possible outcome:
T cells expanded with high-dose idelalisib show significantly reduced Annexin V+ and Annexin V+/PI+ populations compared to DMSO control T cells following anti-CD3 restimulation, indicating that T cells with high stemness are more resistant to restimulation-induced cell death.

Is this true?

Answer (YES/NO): YES